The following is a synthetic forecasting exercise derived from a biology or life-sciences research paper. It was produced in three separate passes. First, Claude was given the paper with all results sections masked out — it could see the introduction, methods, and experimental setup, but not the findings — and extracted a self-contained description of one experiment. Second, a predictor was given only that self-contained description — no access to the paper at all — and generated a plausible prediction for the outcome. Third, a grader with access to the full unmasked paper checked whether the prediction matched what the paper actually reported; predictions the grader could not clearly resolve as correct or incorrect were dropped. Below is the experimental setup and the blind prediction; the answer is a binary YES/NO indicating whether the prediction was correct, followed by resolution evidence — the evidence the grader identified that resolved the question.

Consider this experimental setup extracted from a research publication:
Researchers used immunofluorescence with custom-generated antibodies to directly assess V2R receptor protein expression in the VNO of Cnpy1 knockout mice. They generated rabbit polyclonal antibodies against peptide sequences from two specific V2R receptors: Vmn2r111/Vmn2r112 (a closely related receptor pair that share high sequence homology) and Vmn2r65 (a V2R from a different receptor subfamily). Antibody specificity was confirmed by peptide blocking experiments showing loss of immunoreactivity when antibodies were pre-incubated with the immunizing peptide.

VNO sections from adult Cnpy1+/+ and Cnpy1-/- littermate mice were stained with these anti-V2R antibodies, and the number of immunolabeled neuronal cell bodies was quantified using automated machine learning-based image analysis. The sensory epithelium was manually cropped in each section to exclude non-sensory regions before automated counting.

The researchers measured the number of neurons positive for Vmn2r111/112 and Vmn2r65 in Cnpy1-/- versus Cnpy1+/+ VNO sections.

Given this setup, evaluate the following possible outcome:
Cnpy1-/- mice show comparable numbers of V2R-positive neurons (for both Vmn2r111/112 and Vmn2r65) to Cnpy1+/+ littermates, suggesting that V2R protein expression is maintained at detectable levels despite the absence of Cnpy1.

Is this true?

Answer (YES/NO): NO